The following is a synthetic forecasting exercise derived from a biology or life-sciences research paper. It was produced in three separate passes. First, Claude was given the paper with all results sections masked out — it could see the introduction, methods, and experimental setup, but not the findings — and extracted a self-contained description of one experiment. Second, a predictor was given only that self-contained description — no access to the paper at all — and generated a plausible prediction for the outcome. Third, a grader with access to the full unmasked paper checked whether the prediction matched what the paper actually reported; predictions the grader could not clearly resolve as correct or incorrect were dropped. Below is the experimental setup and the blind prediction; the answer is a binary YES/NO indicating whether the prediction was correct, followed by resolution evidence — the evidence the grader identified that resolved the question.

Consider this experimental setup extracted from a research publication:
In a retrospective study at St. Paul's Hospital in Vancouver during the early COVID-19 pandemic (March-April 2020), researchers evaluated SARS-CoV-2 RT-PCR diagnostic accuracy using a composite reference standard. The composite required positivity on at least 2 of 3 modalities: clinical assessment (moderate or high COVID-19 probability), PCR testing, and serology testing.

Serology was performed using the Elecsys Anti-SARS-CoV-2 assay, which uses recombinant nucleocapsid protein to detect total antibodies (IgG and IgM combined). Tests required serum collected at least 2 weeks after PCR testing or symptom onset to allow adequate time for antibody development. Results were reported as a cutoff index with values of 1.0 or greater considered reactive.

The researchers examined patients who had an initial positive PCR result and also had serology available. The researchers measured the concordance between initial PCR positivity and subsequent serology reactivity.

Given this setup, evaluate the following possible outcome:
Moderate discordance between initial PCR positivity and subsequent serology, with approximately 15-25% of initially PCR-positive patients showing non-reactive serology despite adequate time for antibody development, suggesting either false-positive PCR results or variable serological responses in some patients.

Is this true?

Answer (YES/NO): NO